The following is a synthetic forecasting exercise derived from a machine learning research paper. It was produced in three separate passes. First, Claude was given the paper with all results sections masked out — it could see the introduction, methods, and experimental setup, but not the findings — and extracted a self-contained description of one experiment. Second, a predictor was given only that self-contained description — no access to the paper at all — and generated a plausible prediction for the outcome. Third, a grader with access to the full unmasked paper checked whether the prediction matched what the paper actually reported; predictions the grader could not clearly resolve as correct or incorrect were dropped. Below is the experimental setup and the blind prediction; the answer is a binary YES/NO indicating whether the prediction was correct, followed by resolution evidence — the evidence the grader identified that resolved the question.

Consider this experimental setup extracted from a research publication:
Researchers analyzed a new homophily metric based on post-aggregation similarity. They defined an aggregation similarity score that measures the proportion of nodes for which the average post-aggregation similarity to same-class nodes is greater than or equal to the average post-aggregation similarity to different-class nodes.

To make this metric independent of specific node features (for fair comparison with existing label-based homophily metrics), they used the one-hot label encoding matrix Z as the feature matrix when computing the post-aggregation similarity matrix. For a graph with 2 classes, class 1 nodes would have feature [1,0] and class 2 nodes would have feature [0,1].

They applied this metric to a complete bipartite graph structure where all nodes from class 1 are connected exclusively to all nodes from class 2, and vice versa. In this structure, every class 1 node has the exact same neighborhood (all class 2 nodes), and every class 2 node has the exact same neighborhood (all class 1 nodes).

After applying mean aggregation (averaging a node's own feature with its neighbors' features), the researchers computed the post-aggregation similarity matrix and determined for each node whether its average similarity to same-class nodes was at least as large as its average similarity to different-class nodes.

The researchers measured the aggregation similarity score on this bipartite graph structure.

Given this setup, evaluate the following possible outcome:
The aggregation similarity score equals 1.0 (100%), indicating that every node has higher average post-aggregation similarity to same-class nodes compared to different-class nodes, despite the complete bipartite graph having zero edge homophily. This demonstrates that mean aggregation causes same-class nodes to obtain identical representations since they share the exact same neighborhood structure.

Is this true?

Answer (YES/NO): YES